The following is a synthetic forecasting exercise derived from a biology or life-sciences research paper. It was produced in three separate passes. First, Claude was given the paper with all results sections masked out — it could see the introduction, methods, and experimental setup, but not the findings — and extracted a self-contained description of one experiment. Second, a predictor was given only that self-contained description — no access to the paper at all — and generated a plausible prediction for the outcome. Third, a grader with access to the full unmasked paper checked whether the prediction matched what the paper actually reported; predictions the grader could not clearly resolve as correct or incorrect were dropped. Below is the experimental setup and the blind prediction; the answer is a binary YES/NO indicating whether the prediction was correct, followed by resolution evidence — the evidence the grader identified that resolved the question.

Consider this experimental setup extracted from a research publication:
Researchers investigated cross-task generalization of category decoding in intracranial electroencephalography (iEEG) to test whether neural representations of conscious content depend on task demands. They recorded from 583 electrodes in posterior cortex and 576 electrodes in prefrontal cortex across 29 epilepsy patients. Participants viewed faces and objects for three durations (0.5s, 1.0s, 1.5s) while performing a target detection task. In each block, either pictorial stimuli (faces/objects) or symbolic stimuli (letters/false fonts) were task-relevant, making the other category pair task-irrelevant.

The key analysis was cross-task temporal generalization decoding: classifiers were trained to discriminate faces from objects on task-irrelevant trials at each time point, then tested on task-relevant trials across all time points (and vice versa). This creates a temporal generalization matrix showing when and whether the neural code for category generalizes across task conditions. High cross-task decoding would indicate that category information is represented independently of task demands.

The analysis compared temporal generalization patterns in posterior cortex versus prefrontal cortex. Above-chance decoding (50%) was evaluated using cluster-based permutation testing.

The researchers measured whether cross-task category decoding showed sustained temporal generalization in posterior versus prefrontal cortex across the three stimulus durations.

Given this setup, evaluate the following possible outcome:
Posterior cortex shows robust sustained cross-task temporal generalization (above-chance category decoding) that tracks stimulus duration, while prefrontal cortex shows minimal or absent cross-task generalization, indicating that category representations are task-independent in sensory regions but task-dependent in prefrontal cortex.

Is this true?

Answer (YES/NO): NO